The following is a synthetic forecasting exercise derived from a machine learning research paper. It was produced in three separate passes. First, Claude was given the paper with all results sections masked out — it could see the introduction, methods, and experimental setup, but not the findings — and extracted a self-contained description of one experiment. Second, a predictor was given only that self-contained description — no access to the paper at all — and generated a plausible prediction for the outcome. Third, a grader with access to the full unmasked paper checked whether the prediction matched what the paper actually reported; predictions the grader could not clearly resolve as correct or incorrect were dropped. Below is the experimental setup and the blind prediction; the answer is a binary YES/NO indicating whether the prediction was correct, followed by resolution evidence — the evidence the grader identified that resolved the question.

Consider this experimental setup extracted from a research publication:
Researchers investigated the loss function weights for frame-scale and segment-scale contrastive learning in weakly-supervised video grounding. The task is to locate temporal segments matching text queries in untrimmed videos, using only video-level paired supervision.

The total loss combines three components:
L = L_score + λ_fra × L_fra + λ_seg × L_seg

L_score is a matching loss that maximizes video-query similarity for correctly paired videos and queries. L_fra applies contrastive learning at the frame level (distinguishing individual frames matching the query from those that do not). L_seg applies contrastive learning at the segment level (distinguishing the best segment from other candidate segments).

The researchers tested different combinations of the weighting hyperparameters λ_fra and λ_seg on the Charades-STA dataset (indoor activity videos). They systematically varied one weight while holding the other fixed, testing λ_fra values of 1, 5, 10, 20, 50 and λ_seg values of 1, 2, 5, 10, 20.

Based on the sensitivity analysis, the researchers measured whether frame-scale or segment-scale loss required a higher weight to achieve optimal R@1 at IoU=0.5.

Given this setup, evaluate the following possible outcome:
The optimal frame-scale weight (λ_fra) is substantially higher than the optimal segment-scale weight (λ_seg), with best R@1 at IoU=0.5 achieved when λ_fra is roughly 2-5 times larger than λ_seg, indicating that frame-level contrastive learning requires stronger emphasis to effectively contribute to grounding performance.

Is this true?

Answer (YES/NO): YES